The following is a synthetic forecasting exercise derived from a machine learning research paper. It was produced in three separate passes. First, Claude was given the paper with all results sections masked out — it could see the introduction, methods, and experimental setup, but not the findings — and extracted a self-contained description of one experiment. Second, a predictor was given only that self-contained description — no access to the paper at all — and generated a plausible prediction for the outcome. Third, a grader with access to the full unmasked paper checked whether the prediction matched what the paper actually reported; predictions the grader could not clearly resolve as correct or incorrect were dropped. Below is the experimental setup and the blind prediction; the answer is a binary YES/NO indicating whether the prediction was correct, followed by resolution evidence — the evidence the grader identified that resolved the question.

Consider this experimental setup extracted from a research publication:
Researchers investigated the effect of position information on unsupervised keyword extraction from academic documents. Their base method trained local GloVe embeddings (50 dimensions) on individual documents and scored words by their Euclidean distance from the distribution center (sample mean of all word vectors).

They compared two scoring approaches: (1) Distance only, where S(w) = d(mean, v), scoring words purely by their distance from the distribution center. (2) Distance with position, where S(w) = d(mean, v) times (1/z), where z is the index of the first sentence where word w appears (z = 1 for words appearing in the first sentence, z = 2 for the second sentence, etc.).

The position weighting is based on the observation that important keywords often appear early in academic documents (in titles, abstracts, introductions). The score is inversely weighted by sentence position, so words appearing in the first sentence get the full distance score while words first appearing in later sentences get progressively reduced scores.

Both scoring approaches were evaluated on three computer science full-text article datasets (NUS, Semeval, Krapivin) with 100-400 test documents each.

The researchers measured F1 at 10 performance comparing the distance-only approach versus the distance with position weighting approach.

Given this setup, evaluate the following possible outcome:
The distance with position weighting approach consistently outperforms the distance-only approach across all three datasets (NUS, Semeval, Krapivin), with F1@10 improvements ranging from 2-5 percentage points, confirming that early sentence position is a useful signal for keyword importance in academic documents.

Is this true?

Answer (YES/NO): NO